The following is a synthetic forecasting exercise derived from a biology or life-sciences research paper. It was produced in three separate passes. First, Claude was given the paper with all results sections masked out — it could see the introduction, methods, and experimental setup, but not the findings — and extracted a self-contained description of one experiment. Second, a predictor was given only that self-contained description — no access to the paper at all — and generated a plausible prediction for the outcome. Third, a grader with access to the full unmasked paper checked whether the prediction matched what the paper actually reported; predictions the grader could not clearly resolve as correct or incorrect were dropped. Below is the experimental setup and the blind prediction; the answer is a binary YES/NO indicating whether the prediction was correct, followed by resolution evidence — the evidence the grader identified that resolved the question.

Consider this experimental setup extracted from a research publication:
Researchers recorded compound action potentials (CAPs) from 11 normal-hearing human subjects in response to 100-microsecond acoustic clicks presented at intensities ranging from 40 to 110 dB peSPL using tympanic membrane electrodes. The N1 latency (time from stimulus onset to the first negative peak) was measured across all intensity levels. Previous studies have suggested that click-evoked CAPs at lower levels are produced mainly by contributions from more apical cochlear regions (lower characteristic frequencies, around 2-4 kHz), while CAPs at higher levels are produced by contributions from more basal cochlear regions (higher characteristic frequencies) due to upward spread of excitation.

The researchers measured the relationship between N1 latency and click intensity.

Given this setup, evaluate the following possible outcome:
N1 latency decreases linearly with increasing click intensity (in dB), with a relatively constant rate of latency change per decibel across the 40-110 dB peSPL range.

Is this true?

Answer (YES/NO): NO